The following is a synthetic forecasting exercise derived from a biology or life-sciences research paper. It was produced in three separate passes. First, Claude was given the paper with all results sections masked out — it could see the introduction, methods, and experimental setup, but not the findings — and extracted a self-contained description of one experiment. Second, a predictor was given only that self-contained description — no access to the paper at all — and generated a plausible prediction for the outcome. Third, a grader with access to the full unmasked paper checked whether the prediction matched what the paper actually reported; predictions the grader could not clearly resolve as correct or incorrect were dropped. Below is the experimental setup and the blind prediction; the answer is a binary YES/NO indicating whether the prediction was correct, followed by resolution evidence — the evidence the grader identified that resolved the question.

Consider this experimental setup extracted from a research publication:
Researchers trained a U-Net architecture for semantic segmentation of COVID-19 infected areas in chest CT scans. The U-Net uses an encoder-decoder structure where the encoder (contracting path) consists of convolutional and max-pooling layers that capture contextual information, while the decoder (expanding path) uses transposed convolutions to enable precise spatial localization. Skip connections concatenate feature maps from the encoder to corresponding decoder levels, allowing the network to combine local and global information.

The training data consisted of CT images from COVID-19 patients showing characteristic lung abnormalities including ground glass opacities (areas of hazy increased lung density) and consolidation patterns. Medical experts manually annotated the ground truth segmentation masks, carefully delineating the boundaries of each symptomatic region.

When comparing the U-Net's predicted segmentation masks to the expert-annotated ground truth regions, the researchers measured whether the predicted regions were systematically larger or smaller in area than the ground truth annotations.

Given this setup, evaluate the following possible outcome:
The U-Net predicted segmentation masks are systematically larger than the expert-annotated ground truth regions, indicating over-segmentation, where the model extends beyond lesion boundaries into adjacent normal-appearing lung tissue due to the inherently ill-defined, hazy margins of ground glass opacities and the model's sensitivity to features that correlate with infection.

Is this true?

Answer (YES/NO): NO